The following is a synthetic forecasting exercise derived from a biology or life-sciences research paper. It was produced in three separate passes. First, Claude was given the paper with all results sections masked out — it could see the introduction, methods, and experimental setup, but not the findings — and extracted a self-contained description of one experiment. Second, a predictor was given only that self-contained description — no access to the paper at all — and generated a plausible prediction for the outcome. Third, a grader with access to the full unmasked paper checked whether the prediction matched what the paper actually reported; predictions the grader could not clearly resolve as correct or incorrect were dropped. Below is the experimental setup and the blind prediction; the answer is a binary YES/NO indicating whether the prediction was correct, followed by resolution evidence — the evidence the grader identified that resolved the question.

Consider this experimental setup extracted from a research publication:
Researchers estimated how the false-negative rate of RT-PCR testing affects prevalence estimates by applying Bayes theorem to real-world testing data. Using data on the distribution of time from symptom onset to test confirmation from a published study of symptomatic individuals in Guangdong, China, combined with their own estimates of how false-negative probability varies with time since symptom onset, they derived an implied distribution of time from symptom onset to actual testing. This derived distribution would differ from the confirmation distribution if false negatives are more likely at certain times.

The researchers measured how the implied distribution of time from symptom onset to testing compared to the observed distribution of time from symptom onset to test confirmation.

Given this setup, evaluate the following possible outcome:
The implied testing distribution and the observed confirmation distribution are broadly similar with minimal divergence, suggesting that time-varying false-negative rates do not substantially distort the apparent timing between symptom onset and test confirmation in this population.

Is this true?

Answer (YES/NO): NO